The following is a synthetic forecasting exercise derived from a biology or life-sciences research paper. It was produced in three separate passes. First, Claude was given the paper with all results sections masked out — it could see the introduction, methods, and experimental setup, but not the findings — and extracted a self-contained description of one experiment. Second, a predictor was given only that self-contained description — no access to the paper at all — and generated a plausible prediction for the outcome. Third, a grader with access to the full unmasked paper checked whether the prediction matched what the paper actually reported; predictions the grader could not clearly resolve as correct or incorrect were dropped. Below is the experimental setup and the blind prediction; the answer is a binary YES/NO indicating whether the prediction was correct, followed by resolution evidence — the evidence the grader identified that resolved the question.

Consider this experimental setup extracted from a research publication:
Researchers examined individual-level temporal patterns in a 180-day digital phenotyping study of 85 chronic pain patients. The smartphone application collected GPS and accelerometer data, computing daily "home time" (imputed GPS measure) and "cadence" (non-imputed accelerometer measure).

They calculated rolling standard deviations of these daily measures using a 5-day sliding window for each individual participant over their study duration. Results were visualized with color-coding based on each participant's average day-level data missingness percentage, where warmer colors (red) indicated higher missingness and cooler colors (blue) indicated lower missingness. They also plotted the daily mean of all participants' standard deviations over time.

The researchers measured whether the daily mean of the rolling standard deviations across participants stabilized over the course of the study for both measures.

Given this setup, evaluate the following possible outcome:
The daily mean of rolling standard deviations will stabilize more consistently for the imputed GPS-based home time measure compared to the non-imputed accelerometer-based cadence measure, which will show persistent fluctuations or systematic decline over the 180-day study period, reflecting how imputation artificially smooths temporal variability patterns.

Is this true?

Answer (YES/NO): NO